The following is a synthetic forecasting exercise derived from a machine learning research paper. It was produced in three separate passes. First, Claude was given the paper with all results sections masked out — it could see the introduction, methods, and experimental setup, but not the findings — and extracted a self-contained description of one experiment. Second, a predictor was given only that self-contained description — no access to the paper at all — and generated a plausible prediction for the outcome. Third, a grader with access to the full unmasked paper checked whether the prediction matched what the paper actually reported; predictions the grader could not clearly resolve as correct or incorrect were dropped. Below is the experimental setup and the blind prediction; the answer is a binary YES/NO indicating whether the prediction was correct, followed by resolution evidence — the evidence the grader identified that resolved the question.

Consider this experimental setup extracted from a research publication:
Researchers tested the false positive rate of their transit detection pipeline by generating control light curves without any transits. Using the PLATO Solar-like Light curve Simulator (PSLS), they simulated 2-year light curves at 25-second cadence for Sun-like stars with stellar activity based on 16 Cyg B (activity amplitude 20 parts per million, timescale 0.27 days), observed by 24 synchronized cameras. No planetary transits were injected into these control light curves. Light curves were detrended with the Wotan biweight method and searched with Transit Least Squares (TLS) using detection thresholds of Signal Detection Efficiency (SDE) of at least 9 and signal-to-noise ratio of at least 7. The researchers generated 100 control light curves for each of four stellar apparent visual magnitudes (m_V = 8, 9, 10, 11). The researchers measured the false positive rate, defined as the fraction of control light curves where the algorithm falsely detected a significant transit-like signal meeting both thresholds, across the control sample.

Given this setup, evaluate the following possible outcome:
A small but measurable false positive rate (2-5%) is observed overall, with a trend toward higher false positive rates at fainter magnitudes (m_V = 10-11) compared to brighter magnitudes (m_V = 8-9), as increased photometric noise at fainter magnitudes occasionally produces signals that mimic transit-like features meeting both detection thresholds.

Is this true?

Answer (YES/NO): NO